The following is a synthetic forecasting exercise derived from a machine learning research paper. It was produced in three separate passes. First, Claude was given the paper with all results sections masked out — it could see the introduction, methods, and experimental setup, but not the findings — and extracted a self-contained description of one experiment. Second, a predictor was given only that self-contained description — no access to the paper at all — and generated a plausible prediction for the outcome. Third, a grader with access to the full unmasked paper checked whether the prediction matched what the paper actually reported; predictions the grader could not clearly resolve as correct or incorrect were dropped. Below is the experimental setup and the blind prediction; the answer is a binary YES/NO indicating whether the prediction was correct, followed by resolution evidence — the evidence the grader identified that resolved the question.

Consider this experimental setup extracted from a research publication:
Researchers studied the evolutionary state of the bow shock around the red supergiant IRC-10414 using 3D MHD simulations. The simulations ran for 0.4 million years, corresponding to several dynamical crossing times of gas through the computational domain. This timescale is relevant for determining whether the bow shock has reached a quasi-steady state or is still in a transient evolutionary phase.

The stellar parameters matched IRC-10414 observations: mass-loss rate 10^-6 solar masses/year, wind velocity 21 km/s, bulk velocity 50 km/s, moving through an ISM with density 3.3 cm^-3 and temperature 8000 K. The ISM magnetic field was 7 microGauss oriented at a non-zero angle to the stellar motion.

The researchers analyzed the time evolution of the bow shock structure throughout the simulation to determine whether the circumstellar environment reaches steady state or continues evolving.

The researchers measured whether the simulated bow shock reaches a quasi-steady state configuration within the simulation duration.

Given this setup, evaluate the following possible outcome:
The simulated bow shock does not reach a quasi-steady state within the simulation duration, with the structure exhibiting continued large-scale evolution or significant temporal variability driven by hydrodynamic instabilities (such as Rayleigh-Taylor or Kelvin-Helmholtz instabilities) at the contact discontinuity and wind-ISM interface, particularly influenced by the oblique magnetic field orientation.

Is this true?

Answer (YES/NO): NO